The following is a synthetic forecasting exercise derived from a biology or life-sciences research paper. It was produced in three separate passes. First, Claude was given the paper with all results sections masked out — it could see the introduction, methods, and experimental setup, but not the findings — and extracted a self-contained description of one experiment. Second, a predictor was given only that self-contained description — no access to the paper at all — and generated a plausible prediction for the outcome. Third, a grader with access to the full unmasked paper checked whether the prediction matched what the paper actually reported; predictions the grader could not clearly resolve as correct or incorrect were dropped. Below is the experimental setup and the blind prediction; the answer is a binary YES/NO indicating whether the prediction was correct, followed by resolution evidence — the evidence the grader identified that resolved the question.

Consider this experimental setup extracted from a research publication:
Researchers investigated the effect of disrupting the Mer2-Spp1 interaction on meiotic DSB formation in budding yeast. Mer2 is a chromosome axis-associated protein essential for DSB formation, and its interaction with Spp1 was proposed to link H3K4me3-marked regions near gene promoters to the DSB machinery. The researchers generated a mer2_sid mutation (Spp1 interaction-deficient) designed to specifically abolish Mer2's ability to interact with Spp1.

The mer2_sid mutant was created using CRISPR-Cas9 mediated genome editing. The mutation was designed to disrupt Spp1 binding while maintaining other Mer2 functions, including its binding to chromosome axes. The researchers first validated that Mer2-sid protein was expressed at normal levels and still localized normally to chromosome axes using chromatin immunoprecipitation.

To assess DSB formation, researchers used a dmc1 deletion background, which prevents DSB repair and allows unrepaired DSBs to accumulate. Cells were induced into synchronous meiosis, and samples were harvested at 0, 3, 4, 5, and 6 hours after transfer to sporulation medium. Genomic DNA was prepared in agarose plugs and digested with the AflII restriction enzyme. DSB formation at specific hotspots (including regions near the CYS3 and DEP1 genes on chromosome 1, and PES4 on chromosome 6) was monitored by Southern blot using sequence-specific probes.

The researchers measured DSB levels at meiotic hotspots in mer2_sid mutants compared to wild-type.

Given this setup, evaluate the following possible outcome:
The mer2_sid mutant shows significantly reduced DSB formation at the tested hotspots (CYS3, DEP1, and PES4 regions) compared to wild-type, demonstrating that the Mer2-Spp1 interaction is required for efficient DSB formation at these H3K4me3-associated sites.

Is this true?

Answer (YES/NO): NO